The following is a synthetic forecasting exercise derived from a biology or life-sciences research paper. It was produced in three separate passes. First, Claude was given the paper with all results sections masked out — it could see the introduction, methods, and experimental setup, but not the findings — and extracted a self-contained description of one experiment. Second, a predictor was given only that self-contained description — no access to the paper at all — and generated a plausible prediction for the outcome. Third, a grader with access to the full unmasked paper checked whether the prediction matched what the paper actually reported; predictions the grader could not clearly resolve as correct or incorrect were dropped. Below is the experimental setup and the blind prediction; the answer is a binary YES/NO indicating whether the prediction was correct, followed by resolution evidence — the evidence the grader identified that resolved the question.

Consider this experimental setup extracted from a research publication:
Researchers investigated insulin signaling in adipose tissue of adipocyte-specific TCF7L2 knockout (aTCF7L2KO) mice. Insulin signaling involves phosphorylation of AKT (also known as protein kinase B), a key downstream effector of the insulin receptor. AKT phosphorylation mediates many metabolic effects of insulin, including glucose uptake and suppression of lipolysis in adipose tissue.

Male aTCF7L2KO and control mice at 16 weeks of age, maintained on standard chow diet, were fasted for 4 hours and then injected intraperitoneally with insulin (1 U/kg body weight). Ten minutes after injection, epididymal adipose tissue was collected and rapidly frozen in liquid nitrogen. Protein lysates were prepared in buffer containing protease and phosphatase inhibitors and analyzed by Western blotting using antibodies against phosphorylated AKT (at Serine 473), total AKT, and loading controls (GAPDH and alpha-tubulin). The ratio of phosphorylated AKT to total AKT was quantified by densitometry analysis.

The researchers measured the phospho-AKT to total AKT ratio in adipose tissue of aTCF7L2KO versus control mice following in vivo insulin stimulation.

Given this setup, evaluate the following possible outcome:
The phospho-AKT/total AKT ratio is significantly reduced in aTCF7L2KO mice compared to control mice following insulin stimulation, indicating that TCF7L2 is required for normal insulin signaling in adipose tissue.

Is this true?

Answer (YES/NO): NO